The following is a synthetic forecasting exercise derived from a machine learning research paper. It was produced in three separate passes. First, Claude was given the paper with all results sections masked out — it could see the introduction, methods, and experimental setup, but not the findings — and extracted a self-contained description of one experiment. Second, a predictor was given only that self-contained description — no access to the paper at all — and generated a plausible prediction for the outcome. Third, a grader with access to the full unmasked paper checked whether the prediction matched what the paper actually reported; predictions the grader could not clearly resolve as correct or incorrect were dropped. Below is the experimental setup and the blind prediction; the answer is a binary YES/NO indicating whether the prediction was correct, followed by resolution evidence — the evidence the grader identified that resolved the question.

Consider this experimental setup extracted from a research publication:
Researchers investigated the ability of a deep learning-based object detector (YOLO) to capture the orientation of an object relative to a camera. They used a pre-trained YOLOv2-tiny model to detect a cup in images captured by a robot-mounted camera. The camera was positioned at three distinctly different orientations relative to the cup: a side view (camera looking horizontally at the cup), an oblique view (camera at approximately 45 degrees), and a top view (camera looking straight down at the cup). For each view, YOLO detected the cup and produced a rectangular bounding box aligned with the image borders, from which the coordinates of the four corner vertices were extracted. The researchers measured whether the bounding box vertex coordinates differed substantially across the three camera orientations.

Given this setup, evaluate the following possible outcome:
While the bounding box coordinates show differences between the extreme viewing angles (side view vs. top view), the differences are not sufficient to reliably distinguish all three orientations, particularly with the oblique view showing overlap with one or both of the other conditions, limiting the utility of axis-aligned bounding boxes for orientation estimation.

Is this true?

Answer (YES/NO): NO